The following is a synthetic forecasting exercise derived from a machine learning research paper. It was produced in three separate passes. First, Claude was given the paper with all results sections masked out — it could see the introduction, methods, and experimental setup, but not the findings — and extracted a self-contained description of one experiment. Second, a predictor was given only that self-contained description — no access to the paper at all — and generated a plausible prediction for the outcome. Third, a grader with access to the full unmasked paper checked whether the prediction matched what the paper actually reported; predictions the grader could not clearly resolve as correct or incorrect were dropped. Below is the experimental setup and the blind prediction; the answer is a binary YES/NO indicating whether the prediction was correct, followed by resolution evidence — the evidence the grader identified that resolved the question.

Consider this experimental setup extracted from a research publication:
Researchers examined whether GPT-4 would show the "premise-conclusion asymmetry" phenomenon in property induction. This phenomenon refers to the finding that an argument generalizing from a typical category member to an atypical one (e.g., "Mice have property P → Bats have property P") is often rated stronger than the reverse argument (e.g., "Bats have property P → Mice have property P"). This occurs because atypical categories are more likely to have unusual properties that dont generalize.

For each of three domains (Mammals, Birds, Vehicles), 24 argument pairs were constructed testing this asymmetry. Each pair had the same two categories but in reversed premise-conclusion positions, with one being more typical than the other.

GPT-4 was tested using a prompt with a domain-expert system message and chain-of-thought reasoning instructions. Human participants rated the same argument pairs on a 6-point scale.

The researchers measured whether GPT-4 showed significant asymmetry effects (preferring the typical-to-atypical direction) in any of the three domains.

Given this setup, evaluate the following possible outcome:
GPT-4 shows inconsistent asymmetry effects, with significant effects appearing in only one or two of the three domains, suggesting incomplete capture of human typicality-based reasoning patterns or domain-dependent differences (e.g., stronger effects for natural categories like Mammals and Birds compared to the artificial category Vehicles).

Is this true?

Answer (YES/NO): NO